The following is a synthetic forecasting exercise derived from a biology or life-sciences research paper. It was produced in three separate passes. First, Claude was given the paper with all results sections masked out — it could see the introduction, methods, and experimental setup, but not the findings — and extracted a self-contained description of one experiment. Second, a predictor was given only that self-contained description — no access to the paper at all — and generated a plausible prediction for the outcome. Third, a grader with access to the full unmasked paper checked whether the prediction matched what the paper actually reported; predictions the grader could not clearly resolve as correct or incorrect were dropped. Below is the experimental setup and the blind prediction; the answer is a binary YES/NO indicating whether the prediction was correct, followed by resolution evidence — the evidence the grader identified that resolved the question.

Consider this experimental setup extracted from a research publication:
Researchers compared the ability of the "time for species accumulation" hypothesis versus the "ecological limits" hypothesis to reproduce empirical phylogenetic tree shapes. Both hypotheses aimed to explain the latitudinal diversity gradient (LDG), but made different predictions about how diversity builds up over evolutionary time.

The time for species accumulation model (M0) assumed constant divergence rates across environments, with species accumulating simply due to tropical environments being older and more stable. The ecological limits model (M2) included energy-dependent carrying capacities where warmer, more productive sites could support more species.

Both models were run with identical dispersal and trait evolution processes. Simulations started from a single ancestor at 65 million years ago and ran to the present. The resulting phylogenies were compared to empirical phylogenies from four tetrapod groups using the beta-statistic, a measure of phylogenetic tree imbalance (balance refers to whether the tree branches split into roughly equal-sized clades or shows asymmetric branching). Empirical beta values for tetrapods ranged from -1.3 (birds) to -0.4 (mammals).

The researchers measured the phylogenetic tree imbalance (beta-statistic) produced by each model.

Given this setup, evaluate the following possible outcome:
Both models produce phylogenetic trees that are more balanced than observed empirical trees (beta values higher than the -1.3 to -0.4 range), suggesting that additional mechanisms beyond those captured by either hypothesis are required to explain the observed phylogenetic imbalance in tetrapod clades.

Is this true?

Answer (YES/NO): NO